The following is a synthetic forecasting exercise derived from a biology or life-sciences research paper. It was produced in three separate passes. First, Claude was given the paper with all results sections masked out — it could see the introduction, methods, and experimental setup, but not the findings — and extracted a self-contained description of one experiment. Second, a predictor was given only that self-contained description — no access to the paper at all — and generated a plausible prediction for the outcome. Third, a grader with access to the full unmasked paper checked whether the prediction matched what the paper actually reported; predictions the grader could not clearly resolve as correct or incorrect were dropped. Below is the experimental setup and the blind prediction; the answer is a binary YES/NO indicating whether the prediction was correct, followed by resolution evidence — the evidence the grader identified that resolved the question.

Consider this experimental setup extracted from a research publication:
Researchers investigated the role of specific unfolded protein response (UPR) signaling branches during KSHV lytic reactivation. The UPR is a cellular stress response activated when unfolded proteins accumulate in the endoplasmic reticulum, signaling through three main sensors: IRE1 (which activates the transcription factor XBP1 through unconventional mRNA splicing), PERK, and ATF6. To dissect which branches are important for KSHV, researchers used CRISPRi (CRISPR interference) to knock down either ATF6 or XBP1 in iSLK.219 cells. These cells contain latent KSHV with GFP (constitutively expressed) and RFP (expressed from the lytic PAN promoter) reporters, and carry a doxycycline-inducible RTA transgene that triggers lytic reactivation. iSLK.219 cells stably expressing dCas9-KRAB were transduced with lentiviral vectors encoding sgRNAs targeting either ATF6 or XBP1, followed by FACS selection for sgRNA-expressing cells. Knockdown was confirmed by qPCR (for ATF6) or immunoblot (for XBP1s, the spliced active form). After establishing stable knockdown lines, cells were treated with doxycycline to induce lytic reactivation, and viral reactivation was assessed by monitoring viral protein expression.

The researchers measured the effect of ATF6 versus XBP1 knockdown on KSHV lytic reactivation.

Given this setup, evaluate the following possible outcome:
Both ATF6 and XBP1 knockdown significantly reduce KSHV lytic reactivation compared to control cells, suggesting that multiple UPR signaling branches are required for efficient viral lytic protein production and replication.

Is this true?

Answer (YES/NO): NO